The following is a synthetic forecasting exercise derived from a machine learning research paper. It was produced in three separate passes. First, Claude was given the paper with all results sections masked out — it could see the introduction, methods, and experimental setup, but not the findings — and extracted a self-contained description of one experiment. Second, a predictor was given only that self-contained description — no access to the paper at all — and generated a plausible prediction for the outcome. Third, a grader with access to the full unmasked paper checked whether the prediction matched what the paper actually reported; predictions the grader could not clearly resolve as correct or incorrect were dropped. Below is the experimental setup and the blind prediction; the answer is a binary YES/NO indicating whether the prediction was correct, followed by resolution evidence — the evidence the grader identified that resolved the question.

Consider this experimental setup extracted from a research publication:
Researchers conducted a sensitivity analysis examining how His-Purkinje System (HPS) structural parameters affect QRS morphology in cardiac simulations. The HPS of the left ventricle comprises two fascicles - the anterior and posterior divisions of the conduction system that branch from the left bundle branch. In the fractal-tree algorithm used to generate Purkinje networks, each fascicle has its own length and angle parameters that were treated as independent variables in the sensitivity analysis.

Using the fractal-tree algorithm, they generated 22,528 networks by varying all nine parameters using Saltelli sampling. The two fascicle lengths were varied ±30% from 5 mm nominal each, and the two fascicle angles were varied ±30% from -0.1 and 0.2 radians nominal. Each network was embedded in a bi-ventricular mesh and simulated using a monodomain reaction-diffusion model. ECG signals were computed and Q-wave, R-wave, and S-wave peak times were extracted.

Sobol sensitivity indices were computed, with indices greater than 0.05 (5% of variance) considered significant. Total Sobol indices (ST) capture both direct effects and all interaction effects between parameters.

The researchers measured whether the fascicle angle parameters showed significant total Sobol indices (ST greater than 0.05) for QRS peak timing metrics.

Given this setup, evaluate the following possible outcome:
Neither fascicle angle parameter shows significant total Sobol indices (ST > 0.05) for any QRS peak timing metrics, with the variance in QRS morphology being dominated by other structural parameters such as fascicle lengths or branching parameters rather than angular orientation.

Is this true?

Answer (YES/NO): NO